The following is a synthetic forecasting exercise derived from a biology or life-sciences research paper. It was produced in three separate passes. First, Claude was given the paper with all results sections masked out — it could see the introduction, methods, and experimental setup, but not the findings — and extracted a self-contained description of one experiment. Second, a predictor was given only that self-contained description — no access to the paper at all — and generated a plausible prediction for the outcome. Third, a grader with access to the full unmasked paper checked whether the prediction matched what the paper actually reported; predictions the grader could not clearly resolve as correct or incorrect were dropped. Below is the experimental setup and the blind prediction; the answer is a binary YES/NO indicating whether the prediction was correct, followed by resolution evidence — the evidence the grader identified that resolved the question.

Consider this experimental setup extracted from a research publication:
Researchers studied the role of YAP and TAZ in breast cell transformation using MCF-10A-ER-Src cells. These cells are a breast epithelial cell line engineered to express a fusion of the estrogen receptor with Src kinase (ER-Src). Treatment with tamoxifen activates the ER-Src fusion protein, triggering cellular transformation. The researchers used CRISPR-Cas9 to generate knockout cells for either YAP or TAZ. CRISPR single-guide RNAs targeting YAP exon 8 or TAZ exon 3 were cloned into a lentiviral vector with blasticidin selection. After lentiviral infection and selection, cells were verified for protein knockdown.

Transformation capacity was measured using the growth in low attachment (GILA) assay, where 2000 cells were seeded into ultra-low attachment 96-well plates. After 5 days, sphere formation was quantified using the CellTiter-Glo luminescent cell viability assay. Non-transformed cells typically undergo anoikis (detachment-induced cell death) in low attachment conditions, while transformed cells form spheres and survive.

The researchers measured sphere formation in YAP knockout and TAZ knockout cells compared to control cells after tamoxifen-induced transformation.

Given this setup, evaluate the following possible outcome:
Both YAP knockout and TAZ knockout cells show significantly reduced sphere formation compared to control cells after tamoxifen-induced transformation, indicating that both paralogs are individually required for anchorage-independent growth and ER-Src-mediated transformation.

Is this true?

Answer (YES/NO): YES